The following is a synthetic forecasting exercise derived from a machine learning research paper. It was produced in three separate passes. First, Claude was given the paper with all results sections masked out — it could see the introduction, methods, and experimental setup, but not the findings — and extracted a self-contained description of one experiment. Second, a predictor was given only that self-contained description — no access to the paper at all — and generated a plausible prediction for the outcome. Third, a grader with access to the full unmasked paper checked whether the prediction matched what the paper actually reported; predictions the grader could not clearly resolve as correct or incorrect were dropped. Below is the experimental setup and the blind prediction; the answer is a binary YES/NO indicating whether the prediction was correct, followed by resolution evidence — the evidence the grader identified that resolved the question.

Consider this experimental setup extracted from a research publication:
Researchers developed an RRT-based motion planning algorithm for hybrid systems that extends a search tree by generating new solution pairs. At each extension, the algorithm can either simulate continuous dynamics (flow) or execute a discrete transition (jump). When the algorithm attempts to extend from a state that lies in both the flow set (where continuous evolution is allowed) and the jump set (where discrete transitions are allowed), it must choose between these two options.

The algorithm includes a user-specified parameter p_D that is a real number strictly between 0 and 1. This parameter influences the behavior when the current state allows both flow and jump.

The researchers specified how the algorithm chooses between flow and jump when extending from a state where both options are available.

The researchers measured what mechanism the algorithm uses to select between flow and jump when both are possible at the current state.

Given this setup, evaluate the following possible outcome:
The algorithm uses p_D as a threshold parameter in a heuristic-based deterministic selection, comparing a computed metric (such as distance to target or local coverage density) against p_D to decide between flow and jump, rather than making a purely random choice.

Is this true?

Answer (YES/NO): NO